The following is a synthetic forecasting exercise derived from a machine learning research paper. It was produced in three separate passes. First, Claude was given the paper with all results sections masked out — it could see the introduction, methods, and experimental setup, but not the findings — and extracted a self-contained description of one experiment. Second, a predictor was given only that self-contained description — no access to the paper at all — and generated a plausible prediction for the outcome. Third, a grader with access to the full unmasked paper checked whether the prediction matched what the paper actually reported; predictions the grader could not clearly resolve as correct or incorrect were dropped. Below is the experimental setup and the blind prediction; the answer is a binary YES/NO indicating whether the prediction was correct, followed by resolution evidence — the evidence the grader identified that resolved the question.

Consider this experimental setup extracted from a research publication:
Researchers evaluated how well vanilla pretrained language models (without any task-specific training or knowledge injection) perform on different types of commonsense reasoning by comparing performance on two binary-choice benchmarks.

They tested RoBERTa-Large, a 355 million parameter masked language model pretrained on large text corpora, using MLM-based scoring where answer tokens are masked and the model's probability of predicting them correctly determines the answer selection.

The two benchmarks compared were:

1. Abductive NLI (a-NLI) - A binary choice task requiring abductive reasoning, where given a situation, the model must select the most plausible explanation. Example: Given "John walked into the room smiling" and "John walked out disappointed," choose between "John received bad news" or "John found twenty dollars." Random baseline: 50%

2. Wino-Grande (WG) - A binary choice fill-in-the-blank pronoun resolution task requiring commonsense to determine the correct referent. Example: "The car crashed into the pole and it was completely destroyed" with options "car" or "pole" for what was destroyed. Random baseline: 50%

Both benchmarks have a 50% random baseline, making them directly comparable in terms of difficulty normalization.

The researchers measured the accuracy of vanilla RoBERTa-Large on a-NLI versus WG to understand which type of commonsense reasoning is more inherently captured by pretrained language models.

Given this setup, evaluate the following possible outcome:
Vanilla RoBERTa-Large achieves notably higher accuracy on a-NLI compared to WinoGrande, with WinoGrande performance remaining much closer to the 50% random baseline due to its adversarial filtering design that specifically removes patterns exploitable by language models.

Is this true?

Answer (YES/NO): YES